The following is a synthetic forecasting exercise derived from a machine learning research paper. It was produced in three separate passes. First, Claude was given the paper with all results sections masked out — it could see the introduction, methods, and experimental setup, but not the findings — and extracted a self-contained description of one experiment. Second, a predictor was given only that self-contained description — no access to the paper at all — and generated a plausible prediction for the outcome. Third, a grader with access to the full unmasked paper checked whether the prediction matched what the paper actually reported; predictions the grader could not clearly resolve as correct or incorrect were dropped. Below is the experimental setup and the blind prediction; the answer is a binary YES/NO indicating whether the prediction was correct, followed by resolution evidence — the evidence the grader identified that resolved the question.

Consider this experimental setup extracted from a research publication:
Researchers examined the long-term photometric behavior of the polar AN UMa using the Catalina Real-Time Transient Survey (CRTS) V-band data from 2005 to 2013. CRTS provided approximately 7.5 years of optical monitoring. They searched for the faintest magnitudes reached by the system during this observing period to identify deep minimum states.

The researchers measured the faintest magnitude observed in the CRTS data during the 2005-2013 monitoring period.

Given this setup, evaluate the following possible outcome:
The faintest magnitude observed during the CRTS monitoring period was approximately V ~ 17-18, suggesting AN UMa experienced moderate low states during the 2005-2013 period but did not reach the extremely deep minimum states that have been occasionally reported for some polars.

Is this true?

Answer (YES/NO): YES